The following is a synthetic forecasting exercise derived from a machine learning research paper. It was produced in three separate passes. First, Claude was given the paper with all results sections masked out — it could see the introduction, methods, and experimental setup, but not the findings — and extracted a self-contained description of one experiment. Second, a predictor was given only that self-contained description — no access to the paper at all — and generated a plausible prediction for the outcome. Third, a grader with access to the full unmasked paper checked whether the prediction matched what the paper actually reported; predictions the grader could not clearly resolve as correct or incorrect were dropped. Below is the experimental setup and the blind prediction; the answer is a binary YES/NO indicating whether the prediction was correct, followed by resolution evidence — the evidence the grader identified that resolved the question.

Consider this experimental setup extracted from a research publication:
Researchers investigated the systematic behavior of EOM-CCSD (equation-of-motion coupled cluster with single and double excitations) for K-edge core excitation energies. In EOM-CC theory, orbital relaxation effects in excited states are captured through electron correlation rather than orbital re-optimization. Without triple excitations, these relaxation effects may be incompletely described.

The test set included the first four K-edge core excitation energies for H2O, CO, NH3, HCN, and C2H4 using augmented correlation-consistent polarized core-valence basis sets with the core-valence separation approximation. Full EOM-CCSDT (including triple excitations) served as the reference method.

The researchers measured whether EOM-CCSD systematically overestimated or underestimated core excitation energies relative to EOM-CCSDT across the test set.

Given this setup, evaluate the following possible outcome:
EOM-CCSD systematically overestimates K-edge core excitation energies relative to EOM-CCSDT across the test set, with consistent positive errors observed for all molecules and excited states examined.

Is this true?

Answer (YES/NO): YES